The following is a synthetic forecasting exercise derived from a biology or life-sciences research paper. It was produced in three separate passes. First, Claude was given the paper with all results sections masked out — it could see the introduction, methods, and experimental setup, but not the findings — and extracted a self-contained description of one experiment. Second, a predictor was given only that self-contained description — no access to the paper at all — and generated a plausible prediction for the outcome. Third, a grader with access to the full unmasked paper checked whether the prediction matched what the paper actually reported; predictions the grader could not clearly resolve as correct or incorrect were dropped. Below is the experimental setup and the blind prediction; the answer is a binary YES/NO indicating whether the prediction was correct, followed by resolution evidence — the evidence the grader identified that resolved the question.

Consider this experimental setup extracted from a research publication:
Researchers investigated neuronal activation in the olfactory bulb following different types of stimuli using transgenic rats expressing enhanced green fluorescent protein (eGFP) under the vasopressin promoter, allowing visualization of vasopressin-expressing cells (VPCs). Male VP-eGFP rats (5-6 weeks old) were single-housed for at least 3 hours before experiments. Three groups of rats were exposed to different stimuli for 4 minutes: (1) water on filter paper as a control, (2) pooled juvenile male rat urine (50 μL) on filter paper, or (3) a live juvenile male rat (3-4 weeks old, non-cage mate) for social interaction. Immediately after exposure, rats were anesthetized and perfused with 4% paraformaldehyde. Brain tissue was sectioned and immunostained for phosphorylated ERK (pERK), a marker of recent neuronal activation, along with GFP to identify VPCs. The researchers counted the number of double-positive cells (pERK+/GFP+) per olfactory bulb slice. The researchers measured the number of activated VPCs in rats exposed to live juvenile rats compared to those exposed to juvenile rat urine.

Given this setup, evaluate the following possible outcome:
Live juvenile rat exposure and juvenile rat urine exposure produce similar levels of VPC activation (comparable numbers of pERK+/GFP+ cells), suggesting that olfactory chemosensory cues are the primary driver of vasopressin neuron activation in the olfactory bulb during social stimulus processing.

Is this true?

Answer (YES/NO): NO